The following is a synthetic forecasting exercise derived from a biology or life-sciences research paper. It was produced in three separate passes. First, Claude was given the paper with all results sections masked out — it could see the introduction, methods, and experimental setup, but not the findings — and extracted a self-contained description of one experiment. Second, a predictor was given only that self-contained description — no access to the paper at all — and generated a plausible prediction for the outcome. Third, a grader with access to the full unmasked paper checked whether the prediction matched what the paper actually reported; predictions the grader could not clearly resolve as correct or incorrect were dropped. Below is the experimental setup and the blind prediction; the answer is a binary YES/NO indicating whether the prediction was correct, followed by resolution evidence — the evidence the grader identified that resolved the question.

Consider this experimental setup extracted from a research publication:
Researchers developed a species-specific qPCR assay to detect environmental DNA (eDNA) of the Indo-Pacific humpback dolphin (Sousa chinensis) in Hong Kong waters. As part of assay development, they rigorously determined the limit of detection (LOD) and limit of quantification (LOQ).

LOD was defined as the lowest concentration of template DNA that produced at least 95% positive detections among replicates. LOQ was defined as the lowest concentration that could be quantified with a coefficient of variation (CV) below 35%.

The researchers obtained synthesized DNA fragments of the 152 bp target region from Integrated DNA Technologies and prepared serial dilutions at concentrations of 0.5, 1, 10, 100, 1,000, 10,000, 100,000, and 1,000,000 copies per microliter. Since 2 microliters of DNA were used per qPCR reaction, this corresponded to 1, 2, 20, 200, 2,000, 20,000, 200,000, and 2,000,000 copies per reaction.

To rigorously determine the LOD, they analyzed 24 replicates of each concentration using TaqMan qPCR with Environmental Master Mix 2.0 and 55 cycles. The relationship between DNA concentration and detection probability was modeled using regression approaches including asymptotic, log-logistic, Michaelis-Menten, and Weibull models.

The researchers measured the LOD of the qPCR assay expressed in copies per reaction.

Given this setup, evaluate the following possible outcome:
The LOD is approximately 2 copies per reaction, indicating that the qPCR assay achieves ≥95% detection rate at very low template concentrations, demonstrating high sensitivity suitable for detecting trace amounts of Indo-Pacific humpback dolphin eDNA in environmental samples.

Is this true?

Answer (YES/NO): NO